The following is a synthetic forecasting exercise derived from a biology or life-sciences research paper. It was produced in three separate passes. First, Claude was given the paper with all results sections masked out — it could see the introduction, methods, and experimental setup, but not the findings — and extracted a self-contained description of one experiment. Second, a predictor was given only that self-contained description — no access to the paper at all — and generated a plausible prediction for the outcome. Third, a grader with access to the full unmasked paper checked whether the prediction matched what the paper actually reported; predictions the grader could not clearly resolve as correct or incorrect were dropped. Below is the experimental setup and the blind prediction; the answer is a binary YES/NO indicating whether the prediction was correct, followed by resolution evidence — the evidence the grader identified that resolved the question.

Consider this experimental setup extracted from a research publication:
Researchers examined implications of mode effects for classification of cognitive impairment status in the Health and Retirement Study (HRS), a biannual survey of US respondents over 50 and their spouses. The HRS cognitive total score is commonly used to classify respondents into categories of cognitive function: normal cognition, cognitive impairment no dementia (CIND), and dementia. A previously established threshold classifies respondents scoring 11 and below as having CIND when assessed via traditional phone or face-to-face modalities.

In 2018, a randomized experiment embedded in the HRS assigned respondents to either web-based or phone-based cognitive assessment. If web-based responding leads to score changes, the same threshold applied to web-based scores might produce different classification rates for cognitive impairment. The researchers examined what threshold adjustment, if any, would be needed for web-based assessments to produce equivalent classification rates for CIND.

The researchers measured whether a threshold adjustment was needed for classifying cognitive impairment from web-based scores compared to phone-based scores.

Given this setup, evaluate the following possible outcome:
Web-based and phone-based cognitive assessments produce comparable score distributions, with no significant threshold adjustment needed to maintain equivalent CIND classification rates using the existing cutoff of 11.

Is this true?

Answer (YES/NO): NO